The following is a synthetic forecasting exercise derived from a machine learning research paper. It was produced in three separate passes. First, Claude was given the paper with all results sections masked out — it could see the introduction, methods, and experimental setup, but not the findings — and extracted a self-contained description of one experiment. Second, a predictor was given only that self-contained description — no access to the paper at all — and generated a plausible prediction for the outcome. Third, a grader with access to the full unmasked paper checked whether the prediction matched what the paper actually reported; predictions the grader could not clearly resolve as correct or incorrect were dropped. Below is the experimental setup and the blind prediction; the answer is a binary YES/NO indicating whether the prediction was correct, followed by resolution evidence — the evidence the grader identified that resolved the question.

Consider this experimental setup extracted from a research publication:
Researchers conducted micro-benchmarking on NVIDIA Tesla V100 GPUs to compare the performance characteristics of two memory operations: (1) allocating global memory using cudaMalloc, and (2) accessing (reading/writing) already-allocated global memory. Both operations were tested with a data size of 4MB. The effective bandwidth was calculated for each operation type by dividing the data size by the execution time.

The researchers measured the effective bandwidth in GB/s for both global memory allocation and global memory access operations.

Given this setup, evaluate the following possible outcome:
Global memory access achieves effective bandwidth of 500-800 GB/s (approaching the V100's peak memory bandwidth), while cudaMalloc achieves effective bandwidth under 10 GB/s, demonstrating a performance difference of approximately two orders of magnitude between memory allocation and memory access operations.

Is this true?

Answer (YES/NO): NO